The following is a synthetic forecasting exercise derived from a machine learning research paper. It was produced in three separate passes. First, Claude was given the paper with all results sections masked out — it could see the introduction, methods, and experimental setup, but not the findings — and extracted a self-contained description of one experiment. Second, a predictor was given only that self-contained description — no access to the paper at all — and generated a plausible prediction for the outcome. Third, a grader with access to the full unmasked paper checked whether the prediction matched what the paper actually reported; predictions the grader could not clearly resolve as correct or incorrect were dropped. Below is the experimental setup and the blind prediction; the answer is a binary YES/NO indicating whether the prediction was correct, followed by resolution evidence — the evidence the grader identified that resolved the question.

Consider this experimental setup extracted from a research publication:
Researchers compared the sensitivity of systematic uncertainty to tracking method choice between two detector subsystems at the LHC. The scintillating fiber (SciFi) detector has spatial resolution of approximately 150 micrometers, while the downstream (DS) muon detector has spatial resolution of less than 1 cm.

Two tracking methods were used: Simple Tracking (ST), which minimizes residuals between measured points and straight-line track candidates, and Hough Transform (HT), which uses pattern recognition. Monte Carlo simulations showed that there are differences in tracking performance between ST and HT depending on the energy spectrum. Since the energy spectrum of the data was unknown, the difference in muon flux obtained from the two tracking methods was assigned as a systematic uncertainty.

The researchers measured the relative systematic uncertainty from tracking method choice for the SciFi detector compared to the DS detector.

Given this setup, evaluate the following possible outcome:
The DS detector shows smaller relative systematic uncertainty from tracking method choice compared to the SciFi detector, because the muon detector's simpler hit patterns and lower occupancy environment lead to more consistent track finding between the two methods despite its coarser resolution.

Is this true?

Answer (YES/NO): YES